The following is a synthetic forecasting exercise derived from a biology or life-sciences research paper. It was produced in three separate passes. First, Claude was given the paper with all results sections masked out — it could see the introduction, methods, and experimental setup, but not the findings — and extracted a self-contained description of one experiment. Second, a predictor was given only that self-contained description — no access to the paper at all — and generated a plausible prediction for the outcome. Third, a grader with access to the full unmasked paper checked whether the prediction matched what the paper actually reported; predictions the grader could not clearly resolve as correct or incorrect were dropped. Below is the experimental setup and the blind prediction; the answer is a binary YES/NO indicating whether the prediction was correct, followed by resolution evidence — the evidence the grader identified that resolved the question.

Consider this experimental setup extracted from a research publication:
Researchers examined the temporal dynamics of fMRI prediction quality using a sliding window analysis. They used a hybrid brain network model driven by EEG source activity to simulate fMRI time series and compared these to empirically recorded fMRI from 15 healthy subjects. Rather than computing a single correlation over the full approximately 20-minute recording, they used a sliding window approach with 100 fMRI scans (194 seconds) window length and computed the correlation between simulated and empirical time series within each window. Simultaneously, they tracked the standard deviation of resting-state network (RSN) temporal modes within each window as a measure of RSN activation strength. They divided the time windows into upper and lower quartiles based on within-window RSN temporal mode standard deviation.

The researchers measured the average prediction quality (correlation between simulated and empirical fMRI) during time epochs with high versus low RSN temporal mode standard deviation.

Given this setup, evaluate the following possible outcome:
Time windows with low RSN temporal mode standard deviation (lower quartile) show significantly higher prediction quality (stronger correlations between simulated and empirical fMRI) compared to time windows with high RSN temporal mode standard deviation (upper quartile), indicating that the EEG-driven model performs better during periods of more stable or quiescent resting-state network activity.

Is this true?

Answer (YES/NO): NO